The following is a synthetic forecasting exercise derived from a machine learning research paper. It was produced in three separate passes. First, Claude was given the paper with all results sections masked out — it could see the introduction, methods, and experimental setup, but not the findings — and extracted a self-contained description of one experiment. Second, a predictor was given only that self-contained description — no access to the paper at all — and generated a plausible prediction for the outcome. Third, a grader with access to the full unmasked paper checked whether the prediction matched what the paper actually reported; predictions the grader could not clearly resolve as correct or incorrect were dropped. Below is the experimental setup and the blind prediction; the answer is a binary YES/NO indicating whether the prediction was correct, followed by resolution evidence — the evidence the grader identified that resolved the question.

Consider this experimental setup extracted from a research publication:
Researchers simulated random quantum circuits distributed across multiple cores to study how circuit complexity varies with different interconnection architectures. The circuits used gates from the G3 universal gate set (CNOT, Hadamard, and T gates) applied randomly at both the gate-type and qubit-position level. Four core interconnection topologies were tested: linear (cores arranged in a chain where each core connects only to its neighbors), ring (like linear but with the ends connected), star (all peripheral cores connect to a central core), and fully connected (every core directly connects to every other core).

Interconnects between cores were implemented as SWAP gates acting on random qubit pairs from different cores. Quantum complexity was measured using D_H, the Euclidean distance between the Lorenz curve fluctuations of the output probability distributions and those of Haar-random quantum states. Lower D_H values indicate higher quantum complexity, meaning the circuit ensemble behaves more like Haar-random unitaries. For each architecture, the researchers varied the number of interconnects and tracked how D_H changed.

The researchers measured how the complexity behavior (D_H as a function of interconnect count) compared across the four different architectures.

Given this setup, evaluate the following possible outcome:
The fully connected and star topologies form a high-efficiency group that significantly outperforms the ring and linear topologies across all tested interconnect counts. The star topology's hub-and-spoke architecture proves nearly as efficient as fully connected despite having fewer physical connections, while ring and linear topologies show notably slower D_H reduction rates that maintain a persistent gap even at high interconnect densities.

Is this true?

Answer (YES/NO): NO